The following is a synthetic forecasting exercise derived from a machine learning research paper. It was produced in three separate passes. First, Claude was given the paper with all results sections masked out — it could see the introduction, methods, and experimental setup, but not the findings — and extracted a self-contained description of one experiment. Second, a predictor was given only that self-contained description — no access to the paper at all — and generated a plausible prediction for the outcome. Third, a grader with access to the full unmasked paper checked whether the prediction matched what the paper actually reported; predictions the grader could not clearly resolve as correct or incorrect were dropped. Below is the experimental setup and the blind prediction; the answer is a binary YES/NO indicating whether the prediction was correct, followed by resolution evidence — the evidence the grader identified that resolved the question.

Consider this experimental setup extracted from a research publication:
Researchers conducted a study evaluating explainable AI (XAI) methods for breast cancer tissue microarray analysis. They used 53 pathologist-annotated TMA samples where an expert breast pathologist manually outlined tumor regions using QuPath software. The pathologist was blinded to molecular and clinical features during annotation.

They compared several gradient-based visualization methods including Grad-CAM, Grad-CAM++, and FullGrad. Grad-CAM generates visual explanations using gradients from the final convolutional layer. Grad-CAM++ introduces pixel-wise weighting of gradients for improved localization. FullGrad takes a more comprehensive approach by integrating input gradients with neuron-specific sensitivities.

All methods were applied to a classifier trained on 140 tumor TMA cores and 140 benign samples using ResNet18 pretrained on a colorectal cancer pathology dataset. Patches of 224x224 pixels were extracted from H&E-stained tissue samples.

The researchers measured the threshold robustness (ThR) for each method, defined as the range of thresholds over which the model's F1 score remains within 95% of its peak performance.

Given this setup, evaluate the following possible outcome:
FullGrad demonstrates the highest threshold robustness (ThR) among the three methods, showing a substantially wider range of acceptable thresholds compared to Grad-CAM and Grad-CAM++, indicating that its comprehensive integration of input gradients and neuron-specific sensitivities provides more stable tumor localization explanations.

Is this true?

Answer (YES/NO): YES